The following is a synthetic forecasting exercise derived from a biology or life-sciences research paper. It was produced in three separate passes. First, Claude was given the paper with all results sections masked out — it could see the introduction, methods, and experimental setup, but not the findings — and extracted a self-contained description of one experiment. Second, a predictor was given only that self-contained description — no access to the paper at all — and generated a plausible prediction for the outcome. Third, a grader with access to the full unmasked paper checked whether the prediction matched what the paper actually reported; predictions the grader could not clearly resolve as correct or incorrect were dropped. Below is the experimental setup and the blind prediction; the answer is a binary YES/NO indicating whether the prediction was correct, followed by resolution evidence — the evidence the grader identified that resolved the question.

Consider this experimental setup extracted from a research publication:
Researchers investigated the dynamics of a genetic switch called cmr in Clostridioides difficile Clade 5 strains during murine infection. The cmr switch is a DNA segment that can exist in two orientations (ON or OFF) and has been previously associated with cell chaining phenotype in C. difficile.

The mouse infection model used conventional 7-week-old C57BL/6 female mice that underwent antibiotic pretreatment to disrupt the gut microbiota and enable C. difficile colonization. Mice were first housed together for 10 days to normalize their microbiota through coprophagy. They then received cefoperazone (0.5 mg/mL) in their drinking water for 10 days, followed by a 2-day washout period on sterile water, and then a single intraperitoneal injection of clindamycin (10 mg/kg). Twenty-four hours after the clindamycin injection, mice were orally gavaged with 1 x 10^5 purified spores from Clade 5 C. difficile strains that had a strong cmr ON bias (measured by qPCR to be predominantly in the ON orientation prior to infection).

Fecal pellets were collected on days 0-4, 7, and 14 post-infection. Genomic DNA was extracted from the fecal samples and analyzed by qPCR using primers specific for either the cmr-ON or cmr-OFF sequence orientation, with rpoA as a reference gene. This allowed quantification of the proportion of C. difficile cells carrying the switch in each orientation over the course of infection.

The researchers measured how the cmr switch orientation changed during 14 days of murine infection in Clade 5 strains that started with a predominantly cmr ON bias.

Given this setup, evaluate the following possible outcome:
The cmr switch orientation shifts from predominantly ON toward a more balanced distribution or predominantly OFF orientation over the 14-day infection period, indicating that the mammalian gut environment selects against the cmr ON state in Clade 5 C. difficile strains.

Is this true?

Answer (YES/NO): YES